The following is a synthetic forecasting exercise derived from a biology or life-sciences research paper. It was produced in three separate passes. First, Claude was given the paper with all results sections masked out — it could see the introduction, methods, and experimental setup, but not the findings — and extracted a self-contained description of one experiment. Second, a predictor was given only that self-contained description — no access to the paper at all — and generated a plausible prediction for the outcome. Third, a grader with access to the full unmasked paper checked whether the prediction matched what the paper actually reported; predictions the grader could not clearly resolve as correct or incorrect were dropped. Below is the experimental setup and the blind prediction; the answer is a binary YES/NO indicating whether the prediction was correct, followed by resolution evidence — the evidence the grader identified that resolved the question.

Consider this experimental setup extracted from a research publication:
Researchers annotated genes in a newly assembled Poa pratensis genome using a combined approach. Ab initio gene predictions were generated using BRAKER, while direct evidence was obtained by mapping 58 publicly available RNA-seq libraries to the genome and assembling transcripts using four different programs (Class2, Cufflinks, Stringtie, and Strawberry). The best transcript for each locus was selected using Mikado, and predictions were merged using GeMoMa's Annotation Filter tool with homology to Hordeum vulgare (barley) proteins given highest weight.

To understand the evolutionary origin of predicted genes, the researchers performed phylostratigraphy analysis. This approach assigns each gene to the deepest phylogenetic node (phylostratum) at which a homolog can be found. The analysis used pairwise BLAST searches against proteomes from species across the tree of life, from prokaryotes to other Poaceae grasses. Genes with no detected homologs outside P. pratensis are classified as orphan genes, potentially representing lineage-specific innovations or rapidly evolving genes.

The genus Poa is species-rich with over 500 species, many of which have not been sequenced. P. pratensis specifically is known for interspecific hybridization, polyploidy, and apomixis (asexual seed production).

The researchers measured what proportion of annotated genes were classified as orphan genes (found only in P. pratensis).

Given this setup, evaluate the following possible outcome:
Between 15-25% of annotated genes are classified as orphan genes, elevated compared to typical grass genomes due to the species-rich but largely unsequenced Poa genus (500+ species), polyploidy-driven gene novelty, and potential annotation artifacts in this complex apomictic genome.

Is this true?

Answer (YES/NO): NO